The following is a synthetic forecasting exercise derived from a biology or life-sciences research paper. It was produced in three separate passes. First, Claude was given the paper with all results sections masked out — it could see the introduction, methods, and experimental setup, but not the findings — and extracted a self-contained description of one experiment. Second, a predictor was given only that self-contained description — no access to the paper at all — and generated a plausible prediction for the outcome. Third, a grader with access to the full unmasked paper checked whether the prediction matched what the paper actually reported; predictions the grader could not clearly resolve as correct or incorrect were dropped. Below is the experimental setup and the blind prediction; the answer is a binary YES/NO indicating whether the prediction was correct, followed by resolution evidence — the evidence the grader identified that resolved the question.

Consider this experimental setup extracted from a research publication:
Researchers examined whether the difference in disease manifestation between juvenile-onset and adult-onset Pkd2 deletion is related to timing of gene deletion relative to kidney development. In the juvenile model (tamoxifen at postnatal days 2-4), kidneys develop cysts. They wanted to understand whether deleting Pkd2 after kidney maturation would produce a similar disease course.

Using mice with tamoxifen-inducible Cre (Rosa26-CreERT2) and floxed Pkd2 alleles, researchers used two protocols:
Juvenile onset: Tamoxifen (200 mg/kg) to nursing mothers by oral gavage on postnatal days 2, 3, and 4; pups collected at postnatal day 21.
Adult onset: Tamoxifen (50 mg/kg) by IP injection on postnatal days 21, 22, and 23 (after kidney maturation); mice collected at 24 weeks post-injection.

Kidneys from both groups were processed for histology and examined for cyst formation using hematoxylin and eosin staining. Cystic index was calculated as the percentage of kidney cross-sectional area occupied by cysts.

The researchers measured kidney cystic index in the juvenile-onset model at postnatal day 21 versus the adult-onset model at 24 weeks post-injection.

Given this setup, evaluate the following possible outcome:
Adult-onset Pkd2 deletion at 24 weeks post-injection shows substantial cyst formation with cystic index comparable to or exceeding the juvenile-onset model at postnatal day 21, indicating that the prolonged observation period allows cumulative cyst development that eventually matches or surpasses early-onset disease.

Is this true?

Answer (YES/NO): NO